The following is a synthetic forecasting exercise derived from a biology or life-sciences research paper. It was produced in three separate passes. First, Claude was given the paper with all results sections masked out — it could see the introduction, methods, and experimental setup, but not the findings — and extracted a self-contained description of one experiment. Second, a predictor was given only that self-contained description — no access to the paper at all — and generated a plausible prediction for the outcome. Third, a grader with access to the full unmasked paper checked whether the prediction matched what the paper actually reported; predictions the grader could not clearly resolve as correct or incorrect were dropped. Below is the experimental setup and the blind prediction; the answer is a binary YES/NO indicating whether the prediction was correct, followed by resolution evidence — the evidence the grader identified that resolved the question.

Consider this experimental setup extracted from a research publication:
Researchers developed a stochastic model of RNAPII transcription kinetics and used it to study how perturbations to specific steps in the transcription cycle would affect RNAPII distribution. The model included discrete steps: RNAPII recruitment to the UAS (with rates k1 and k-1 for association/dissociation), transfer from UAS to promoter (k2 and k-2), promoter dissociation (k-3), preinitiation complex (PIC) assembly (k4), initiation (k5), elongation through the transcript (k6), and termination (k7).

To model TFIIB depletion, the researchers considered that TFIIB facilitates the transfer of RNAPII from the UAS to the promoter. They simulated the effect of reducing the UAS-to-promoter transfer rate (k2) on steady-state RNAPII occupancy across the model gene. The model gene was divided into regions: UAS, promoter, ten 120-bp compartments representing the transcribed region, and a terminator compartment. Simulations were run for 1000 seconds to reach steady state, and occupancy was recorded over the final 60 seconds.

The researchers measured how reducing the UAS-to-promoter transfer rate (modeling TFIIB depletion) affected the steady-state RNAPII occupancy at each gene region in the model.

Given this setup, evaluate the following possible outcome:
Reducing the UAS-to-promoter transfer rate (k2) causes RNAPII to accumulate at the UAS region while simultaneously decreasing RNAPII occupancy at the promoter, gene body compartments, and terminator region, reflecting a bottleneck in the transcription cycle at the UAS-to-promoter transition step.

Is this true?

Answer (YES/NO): YES